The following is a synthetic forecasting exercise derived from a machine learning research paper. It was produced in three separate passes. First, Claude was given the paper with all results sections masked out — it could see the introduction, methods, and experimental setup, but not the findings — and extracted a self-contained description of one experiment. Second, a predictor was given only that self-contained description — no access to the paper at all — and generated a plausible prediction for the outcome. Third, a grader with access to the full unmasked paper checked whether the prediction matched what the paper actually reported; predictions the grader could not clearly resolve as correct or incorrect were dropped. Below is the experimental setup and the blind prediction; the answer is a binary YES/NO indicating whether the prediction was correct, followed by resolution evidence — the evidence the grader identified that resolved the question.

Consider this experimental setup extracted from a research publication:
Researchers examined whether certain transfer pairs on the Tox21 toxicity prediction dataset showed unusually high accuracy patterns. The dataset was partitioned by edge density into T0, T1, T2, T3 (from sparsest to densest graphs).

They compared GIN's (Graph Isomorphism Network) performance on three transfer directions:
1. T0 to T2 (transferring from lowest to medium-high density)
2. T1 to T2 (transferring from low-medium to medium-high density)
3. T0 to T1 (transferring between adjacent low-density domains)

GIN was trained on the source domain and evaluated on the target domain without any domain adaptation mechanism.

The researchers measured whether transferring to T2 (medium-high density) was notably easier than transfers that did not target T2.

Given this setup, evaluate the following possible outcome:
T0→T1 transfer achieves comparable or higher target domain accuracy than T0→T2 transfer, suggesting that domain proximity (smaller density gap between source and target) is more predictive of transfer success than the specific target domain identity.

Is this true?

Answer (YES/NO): NO